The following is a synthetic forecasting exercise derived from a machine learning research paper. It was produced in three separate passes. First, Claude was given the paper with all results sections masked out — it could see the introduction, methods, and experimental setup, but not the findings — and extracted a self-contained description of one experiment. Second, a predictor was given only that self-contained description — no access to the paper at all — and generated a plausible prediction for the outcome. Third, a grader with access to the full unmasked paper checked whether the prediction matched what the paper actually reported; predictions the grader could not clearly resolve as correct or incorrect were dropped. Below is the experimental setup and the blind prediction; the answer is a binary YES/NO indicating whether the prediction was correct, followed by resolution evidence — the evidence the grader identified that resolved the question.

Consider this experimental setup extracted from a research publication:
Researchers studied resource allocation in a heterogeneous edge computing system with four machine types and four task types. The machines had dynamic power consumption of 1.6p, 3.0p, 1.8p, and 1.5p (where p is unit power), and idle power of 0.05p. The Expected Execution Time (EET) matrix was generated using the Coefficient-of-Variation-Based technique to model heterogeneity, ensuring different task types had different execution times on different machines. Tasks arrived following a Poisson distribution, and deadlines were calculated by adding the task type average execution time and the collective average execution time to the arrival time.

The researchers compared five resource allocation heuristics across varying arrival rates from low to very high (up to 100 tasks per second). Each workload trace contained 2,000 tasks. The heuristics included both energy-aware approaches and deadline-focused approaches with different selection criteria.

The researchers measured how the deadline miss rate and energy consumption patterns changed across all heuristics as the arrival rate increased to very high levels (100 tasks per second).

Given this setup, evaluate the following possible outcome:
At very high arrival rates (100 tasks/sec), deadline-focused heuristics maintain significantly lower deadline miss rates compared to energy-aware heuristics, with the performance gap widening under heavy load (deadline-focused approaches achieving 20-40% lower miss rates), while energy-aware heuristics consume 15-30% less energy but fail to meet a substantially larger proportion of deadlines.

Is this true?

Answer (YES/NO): NO